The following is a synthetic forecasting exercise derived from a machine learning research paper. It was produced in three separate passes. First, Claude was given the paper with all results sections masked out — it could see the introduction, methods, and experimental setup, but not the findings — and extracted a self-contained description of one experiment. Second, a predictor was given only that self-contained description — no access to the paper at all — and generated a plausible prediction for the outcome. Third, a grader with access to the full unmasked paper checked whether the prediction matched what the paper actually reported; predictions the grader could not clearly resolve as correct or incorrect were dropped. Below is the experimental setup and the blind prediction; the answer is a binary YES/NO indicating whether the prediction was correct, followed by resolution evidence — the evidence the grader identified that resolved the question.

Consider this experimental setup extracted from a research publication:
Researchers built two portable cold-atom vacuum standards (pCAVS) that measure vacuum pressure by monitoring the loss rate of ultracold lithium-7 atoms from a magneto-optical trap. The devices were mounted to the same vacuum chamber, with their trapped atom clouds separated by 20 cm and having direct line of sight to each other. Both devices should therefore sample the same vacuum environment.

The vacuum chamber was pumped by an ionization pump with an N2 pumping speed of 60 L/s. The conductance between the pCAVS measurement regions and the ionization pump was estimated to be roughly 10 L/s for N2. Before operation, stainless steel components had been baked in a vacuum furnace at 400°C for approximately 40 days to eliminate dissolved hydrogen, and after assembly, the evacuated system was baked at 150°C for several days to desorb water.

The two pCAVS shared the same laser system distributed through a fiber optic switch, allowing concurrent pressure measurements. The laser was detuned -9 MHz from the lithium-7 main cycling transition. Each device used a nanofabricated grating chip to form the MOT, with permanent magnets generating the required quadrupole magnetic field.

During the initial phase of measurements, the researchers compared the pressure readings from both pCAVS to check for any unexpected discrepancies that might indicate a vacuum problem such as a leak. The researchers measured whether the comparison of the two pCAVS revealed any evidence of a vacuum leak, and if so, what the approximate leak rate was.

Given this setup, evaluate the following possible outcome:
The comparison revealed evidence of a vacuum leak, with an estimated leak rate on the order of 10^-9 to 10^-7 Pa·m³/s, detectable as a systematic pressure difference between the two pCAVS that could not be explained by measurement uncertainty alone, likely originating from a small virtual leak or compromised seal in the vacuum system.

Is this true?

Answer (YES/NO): YES